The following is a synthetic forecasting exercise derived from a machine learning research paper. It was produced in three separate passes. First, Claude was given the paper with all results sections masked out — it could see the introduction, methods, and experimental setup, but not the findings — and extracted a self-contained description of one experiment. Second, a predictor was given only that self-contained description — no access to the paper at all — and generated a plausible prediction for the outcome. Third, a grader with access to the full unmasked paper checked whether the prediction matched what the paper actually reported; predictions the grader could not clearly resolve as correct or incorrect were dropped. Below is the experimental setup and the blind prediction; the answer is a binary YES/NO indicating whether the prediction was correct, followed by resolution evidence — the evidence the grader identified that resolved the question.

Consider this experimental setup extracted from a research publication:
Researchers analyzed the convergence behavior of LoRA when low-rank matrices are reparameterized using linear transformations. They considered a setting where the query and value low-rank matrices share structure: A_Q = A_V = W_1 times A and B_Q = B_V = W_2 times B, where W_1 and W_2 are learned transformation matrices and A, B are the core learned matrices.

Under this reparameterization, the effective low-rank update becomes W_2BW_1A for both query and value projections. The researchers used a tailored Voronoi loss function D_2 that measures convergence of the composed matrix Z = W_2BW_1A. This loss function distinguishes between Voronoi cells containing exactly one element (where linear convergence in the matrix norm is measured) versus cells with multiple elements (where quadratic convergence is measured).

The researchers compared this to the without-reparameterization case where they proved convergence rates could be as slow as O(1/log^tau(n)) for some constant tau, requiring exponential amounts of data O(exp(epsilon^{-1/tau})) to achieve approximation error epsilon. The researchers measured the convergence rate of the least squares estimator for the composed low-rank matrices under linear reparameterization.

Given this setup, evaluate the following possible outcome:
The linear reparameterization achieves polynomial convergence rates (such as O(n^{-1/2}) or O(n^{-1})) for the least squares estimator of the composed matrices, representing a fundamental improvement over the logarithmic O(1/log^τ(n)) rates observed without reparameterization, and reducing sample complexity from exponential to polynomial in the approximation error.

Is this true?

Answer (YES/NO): YES